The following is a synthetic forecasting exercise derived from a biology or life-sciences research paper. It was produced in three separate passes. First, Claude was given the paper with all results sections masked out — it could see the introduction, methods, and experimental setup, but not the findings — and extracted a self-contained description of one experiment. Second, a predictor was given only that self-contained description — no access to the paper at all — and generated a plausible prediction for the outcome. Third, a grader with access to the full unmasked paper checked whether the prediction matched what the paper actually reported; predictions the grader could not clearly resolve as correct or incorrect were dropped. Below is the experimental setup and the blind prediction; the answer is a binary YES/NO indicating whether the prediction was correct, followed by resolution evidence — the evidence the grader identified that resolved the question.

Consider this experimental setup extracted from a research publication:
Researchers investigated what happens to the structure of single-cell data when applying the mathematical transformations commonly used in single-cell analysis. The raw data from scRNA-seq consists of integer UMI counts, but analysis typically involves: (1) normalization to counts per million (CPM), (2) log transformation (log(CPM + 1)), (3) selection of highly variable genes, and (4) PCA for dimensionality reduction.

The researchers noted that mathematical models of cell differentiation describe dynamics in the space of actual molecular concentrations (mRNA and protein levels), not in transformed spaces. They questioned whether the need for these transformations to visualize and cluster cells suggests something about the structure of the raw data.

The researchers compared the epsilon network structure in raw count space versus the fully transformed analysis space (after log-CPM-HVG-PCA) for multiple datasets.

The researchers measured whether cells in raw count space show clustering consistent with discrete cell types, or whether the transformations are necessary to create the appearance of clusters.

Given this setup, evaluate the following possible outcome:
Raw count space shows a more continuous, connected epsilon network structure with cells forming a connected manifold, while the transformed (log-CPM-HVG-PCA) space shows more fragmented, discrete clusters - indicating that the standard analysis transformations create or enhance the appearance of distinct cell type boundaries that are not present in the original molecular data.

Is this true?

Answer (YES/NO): NO